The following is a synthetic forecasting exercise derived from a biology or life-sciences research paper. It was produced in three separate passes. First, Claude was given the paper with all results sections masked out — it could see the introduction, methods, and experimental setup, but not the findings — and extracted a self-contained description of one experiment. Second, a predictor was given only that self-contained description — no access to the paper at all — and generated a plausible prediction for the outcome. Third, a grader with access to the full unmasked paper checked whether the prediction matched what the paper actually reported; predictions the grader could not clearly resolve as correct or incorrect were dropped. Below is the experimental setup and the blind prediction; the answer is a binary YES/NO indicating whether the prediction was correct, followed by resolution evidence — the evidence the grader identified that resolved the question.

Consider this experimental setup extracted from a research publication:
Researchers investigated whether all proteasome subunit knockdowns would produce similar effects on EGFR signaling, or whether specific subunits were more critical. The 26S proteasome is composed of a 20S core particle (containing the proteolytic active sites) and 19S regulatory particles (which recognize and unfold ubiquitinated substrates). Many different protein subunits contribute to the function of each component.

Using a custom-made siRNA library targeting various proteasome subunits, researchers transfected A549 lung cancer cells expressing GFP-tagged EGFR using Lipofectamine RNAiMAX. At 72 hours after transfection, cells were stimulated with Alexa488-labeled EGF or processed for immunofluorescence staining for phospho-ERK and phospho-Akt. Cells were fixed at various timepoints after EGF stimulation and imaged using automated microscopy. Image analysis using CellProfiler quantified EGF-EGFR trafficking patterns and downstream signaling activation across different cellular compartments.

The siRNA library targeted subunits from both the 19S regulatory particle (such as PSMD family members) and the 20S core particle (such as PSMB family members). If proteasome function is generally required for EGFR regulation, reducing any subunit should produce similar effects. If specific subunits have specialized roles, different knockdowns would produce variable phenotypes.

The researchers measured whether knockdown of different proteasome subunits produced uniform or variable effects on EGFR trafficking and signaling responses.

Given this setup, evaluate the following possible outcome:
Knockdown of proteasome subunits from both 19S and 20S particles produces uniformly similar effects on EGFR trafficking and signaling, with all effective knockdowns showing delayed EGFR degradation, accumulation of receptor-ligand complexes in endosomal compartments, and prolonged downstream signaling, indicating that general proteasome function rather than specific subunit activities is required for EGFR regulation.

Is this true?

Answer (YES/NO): NO